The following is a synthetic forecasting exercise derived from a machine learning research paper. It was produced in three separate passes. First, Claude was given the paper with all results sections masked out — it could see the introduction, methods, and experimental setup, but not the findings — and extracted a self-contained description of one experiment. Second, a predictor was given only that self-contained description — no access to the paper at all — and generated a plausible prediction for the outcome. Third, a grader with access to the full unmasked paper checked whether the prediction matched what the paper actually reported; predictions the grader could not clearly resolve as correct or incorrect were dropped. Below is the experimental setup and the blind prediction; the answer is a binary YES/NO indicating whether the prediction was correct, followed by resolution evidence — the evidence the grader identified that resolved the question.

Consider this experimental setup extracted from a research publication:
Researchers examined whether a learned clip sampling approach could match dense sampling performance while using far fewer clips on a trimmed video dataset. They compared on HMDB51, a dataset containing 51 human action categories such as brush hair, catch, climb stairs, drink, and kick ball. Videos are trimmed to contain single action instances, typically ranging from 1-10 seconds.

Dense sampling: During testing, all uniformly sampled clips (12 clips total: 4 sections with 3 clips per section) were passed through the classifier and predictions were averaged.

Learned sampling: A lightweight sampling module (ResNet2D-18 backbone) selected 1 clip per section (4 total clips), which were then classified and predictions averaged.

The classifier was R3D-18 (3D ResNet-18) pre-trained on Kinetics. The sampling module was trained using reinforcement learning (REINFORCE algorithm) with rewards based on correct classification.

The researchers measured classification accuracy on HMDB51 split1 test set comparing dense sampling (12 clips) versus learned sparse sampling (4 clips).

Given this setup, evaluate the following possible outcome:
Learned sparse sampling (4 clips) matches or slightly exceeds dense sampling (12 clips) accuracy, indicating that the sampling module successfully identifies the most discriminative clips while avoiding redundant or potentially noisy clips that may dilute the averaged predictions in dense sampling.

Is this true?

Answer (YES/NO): YES